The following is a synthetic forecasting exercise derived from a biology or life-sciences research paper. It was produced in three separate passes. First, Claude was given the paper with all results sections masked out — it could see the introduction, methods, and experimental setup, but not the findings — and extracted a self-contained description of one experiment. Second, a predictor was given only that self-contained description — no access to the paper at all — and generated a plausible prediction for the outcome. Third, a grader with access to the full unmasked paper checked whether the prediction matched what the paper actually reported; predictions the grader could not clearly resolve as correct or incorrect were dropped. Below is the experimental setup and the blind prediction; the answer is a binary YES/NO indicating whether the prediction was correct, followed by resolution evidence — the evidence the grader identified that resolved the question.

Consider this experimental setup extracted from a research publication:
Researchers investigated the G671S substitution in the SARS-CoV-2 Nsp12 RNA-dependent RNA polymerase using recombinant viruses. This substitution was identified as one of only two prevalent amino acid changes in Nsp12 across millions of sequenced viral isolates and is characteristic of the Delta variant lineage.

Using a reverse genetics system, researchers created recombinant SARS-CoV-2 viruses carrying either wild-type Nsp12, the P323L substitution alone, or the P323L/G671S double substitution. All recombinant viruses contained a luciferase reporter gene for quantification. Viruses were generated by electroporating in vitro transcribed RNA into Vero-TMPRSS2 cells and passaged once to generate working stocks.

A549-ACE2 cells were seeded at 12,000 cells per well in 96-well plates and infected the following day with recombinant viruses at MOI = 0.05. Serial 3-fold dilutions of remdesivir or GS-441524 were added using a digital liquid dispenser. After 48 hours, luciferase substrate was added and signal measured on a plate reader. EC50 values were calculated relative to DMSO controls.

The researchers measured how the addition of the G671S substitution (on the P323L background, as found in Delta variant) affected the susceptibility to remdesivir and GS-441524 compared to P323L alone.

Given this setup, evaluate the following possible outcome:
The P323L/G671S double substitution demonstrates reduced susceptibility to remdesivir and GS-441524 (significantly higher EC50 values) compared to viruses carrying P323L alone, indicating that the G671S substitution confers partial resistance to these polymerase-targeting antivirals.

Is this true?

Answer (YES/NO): NO